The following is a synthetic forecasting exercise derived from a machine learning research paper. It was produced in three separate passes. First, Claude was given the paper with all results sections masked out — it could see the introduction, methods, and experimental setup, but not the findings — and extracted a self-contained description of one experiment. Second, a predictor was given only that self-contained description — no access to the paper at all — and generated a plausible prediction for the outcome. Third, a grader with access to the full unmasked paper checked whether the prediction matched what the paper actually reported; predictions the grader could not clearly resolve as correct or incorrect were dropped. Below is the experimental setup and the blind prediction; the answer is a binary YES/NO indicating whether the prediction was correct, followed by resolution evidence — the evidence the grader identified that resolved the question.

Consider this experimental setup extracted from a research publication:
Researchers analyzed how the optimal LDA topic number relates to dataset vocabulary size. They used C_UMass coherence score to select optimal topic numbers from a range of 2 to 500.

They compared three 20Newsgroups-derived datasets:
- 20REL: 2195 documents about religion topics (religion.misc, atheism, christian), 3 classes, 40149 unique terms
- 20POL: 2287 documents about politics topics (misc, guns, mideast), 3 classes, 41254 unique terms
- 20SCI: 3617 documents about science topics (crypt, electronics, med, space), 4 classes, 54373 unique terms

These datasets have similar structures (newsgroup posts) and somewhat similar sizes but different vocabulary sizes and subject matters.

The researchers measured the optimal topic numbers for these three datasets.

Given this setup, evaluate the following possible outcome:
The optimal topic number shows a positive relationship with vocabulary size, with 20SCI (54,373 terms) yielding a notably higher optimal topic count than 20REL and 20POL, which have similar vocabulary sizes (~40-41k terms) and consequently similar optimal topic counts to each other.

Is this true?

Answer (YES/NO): NO